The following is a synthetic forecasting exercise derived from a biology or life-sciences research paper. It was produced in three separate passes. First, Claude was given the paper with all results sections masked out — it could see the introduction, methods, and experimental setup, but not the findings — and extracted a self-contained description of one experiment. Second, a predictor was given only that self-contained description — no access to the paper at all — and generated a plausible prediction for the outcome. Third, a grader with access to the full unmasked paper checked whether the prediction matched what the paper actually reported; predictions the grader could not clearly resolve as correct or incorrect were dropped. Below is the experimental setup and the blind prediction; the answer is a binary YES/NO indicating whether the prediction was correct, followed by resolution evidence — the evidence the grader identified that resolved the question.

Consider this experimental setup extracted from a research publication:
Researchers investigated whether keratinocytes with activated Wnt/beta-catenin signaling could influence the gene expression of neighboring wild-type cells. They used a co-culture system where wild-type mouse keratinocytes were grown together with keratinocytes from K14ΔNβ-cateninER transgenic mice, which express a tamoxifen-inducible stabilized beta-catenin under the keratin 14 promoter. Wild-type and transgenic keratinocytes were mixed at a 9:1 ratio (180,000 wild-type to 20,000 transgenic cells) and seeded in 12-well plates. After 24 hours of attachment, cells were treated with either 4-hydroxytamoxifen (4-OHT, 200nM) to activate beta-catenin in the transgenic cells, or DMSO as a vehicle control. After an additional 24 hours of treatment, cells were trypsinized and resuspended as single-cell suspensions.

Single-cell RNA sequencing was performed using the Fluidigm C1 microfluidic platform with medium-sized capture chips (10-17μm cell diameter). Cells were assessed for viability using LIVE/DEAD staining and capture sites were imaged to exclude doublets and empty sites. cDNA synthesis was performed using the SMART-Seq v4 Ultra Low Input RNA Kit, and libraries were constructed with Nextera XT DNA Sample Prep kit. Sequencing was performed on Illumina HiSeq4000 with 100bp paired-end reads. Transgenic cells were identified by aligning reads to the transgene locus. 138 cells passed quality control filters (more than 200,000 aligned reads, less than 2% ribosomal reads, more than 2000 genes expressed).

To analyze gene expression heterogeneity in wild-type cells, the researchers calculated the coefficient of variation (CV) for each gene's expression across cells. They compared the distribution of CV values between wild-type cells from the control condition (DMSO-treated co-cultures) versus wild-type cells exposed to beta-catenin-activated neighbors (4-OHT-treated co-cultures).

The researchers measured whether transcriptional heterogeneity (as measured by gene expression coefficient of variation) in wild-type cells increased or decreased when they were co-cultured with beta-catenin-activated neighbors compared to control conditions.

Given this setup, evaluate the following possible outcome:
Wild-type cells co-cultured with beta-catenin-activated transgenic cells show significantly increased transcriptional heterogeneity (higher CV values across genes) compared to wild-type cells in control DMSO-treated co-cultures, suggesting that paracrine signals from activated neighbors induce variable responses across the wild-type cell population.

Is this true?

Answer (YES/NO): NO